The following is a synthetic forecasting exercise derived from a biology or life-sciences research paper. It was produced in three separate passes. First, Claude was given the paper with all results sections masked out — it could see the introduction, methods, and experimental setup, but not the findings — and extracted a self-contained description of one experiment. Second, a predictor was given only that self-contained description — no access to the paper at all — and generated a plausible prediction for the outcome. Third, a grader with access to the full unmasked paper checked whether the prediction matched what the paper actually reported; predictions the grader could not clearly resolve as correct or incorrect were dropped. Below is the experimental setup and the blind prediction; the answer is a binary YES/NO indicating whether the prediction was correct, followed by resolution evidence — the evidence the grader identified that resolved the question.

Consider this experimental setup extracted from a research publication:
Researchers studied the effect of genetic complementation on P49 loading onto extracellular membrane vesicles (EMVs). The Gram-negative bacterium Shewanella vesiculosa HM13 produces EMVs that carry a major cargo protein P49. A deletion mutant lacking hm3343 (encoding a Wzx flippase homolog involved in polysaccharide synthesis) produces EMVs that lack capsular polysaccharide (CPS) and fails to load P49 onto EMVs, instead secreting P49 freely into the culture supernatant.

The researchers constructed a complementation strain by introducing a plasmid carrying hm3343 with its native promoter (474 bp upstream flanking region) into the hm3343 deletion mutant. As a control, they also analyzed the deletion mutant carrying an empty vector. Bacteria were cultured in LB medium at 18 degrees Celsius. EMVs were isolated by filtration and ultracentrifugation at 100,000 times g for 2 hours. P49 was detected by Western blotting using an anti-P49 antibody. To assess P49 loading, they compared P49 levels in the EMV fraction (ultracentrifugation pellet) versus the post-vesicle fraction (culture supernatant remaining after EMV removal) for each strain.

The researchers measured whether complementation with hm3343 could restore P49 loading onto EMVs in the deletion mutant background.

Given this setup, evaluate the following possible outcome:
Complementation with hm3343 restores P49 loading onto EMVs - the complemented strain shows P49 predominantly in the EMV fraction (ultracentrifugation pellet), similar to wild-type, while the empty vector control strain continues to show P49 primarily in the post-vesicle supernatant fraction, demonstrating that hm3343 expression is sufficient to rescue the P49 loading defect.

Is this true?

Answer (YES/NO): YES